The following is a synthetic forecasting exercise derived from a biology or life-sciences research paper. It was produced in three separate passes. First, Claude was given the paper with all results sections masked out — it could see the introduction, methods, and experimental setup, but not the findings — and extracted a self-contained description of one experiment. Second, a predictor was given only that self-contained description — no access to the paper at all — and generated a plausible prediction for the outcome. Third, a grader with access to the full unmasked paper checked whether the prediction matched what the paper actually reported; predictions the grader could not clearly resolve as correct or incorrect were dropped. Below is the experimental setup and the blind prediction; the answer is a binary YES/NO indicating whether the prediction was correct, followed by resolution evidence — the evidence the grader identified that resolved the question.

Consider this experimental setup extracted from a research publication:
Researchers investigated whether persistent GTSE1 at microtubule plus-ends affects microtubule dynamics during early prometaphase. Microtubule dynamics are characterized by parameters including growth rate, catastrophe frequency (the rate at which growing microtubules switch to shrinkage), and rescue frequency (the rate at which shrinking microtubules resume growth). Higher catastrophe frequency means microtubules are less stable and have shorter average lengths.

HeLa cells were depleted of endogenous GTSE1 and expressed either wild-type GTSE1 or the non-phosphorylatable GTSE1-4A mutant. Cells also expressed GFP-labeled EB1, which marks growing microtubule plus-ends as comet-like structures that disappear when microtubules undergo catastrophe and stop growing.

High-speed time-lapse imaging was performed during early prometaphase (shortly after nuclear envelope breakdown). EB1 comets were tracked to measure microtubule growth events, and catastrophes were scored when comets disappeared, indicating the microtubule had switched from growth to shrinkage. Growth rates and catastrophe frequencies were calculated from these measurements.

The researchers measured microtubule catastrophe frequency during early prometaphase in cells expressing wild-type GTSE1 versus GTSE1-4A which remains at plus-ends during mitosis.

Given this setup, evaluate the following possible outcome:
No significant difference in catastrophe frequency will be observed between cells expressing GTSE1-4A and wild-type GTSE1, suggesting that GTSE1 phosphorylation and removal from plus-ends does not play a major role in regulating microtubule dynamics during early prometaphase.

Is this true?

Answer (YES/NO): NO